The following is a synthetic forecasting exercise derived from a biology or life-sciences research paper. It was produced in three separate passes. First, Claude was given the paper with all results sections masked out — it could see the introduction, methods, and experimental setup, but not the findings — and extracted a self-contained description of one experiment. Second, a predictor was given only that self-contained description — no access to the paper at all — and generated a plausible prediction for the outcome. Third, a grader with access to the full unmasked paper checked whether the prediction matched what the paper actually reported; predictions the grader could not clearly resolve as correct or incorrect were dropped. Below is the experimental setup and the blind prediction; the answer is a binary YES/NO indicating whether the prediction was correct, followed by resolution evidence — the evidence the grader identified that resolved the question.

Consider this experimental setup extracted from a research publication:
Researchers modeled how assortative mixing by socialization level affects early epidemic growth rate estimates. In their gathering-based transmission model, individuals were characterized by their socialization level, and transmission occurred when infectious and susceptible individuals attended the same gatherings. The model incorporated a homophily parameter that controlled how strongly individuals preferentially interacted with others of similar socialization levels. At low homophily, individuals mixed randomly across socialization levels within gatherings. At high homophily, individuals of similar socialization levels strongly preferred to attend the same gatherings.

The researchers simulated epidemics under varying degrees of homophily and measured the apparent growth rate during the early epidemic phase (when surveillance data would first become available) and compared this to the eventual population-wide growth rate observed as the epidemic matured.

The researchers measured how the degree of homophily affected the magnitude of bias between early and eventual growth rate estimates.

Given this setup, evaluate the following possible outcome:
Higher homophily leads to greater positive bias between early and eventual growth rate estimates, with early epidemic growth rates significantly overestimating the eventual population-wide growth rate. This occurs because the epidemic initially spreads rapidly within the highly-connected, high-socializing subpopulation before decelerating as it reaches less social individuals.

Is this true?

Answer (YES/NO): YES